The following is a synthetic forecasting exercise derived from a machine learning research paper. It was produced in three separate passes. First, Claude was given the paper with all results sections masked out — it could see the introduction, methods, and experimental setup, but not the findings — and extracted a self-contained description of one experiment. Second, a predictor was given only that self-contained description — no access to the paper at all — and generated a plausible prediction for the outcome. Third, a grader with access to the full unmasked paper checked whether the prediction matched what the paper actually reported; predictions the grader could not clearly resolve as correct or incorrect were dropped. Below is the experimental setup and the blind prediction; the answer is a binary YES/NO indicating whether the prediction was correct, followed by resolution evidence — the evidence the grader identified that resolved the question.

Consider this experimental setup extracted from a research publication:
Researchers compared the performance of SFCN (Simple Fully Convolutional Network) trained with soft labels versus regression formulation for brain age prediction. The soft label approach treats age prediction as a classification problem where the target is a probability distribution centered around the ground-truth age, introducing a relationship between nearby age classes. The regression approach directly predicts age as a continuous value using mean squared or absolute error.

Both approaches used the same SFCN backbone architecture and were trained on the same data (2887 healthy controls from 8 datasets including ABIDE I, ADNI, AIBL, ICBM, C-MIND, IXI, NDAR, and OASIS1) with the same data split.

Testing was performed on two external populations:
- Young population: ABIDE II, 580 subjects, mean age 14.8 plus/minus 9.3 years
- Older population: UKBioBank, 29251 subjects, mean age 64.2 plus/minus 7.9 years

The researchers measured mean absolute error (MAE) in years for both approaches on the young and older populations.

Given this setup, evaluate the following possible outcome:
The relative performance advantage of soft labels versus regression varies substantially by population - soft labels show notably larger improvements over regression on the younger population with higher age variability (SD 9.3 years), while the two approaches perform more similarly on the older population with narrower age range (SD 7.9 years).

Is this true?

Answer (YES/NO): NO